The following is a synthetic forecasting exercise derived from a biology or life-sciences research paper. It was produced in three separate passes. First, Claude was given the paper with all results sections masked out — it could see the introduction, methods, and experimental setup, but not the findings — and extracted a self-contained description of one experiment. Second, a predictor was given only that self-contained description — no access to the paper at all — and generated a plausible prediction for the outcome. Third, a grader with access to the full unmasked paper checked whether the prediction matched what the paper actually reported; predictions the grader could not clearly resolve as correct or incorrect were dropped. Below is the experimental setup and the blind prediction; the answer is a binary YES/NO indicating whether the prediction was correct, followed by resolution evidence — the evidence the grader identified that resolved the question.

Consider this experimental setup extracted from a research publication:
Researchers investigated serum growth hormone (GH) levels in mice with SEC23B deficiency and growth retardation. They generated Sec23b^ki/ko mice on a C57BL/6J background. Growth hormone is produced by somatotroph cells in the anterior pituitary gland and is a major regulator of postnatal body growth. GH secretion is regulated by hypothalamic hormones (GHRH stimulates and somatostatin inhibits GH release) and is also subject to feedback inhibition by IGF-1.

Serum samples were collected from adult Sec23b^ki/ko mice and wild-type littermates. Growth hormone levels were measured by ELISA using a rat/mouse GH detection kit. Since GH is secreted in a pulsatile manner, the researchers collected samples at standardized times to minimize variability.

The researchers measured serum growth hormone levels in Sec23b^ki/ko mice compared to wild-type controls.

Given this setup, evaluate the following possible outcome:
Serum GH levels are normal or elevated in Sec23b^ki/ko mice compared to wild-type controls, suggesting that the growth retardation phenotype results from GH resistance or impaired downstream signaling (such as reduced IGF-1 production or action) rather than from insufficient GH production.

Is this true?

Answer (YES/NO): YES